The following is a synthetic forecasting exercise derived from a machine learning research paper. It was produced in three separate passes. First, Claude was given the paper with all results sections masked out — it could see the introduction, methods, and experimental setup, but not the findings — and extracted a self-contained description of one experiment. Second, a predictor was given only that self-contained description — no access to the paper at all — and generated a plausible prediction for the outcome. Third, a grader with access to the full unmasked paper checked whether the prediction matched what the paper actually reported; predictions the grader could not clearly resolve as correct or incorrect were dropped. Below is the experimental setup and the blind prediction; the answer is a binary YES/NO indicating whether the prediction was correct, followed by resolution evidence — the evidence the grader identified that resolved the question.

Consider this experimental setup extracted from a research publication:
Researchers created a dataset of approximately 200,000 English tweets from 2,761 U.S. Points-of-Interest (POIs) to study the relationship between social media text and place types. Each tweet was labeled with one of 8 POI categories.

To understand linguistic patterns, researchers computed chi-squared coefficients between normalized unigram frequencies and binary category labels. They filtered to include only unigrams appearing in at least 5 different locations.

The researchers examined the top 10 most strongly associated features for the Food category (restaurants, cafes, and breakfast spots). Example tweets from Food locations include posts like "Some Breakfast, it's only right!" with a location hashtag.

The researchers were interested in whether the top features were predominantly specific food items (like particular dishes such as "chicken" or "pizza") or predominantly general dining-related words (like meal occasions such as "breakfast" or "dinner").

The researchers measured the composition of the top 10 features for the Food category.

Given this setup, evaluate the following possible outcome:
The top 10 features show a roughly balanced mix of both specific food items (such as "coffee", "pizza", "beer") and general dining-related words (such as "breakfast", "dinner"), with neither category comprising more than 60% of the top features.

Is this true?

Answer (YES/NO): NO